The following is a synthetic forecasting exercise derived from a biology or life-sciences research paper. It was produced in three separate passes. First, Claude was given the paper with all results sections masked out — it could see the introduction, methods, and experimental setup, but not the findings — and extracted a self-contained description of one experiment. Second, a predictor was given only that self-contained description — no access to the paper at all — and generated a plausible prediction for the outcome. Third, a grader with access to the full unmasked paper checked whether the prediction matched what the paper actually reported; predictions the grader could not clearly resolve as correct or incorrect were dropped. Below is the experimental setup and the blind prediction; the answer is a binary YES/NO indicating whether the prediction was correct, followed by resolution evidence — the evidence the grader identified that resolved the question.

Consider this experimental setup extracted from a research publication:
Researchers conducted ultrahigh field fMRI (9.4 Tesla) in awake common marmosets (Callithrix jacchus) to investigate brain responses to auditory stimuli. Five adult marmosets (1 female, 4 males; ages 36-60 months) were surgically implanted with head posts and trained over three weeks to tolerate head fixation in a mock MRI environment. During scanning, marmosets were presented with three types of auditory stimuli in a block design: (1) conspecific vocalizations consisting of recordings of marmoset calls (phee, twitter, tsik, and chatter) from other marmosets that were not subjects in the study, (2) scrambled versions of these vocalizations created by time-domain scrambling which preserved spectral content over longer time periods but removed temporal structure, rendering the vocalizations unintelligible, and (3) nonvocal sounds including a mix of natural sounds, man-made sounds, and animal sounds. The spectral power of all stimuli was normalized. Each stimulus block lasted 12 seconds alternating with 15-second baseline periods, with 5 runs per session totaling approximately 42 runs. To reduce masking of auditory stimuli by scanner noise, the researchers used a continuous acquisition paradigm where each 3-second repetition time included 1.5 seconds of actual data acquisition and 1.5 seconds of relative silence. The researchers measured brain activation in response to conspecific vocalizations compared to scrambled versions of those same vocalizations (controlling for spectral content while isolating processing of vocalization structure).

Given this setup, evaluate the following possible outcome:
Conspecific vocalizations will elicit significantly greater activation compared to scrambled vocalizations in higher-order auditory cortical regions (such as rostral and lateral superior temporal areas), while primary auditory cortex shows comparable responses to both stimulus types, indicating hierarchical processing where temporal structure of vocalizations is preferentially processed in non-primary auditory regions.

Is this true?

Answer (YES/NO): NO